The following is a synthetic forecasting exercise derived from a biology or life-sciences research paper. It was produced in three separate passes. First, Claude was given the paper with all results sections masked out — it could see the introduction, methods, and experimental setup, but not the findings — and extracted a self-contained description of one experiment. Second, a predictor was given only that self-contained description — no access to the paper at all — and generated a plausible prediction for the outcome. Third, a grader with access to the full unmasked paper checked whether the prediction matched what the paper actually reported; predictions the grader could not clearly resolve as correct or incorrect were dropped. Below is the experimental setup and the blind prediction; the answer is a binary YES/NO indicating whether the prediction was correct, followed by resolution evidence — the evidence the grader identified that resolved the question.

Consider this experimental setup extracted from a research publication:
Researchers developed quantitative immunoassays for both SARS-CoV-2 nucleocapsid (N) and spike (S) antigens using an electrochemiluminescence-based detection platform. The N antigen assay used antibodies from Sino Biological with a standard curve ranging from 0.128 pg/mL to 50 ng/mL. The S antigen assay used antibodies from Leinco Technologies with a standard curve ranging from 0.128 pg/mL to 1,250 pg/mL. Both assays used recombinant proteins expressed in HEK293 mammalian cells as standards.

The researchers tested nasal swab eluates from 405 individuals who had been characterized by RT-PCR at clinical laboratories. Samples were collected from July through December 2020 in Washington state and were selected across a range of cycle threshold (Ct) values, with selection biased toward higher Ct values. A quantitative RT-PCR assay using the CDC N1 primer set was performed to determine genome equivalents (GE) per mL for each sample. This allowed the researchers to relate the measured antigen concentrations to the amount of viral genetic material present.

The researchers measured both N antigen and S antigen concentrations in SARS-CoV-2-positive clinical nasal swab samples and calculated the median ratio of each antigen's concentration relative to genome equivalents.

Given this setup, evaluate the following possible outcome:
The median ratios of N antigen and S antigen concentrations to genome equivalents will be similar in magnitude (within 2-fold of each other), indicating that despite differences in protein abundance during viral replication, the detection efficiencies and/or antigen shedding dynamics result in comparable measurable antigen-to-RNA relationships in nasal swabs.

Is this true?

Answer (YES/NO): NO